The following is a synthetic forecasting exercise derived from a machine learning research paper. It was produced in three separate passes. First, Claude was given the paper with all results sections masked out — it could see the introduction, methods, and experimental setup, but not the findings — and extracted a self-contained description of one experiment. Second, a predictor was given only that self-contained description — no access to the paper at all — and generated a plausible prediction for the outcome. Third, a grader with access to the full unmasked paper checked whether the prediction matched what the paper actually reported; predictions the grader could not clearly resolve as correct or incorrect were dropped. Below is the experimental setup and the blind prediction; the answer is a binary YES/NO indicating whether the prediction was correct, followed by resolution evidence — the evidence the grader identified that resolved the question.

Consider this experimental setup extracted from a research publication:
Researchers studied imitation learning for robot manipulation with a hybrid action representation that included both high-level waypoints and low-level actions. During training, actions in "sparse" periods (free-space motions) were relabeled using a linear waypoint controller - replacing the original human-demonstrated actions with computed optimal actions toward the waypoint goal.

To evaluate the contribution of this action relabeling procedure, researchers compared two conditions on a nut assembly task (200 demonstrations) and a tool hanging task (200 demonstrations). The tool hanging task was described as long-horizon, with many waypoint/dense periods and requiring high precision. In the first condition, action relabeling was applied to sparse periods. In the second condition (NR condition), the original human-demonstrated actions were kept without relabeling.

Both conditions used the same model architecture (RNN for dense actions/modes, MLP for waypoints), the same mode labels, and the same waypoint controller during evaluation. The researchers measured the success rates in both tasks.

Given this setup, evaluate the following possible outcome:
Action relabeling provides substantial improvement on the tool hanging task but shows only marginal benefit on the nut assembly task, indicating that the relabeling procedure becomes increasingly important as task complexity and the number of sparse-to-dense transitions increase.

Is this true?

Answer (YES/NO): NO